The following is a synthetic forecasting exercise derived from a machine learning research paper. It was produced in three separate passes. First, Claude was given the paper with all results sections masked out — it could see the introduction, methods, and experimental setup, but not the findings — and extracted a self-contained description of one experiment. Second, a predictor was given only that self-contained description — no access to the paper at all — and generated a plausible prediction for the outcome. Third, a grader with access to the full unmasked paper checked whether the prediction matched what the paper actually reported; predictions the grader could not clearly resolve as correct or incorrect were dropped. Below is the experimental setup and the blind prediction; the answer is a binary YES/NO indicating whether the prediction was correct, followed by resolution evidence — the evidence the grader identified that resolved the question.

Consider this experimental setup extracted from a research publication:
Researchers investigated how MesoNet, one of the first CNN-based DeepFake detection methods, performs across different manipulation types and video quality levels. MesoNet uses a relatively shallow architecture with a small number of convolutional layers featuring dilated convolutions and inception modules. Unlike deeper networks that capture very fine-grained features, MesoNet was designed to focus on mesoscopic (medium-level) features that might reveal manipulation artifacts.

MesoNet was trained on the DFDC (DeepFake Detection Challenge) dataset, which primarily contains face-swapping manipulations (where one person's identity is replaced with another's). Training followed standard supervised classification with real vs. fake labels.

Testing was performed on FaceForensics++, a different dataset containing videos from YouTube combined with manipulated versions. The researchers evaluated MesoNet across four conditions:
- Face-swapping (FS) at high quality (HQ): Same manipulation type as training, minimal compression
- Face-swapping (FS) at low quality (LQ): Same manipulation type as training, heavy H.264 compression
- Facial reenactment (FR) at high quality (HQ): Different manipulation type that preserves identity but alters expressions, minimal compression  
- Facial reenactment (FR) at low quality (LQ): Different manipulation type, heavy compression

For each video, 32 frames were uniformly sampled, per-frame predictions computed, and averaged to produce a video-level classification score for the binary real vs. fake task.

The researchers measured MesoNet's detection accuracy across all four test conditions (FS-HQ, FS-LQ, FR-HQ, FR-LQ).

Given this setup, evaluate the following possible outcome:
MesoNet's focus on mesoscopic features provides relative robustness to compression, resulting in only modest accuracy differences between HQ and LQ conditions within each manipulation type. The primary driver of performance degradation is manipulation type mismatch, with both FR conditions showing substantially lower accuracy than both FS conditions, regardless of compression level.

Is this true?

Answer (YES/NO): NO